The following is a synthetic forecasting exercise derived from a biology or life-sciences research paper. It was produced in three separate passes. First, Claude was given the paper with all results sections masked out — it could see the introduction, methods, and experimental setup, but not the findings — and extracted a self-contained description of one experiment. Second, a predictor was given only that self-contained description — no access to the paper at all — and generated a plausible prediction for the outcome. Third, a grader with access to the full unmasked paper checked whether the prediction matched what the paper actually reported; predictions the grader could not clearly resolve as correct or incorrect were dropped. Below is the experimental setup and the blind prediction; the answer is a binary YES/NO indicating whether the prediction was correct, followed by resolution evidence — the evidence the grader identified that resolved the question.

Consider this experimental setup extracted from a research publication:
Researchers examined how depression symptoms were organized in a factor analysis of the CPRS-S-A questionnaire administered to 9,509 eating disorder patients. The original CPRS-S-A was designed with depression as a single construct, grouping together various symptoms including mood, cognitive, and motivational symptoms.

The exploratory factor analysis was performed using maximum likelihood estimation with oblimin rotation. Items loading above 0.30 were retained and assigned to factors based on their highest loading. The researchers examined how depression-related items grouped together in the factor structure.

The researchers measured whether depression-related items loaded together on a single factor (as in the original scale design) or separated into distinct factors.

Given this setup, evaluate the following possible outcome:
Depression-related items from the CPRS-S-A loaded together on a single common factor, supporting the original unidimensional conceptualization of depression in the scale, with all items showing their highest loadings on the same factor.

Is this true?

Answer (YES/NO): NO